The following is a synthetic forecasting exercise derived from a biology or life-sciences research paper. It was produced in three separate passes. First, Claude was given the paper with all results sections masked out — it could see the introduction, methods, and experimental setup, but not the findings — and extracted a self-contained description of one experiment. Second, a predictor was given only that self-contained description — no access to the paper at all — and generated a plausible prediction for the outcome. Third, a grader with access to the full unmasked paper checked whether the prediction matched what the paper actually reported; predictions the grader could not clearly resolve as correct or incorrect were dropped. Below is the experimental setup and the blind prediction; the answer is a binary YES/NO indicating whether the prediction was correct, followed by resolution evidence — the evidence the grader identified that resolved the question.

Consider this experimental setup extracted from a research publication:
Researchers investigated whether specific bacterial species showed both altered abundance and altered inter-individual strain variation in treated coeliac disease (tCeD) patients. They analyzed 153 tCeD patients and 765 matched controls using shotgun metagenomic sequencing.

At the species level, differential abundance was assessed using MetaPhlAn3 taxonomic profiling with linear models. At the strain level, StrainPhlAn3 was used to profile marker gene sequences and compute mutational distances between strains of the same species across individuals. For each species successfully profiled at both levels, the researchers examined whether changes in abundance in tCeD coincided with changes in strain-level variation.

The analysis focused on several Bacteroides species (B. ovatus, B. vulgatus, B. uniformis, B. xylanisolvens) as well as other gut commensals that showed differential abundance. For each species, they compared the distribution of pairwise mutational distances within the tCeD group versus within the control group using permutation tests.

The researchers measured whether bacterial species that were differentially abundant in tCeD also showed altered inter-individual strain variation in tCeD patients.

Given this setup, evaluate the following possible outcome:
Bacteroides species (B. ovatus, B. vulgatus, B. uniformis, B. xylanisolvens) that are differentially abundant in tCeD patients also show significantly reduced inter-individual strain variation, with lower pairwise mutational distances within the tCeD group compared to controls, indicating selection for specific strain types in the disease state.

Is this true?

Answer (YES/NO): NO